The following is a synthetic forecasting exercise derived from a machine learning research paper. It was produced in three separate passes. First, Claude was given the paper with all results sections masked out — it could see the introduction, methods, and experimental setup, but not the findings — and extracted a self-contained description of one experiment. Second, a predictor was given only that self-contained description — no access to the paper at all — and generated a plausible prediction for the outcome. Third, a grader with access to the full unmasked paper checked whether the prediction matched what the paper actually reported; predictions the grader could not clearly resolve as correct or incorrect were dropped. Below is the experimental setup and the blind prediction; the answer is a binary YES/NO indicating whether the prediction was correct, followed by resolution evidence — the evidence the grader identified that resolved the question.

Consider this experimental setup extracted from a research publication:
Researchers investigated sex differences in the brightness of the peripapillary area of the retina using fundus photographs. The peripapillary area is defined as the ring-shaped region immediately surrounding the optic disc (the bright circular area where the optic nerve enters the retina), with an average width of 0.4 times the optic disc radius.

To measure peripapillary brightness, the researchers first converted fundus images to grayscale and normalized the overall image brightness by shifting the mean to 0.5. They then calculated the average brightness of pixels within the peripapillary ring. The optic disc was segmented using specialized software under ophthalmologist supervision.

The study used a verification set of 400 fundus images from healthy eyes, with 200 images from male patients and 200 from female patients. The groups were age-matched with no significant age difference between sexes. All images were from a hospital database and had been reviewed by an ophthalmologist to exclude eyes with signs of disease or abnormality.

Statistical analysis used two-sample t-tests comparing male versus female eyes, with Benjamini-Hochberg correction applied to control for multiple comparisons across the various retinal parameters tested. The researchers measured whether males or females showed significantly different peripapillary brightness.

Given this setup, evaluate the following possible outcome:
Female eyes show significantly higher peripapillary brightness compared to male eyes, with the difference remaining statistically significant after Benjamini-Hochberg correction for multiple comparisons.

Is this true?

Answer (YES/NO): YES